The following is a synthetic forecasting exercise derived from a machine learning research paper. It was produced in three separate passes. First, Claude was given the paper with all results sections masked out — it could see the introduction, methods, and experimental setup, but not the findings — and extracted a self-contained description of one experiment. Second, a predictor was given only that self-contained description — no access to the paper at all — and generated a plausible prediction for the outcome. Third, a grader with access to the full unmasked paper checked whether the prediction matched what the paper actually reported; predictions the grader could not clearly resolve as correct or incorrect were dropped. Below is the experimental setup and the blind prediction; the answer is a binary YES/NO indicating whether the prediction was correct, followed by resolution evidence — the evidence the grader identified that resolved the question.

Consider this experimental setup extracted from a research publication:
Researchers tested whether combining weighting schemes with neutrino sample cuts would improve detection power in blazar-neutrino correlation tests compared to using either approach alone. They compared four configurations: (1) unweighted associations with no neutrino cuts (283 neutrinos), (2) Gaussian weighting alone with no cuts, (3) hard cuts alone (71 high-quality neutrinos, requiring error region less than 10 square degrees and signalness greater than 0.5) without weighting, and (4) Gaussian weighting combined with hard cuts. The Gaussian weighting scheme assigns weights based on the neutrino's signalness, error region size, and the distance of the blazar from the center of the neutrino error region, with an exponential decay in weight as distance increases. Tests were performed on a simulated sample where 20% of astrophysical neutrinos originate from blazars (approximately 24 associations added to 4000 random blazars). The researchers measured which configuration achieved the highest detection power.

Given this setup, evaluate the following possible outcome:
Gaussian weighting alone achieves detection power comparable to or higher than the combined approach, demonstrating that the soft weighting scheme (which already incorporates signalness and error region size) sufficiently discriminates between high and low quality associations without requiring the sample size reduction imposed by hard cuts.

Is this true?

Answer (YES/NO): YES